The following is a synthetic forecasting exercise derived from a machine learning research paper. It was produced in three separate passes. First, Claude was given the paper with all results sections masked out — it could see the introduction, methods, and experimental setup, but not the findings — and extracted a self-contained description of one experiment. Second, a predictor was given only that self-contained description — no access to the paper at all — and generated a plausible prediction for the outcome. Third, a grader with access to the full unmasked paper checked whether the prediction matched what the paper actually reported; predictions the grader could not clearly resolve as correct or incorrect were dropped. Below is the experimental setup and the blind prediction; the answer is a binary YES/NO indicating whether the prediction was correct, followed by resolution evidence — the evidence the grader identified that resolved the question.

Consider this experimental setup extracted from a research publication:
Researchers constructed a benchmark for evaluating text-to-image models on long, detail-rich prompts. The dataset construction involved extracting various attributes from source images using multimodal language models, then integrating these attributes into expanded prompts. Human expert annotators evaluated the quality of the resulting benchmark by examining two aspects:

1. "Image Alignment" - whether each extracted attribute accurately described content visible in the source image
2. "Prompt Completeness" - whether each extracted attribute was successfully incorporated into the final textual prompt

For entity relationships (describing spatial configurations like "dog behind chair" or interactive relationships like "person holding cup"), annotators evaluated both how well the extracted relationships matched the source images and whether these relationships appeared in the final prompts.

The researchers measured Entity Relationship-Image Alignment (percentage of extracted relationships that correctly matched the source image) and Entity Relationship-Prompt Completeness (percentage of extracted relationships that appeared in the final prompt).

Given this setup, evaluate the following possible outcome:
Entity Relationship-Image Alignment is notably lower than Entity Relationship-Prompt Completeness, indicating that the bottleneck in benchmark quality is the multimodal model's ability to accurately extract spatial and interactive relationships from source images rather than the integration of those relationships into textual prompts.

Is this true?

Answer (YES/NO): YES